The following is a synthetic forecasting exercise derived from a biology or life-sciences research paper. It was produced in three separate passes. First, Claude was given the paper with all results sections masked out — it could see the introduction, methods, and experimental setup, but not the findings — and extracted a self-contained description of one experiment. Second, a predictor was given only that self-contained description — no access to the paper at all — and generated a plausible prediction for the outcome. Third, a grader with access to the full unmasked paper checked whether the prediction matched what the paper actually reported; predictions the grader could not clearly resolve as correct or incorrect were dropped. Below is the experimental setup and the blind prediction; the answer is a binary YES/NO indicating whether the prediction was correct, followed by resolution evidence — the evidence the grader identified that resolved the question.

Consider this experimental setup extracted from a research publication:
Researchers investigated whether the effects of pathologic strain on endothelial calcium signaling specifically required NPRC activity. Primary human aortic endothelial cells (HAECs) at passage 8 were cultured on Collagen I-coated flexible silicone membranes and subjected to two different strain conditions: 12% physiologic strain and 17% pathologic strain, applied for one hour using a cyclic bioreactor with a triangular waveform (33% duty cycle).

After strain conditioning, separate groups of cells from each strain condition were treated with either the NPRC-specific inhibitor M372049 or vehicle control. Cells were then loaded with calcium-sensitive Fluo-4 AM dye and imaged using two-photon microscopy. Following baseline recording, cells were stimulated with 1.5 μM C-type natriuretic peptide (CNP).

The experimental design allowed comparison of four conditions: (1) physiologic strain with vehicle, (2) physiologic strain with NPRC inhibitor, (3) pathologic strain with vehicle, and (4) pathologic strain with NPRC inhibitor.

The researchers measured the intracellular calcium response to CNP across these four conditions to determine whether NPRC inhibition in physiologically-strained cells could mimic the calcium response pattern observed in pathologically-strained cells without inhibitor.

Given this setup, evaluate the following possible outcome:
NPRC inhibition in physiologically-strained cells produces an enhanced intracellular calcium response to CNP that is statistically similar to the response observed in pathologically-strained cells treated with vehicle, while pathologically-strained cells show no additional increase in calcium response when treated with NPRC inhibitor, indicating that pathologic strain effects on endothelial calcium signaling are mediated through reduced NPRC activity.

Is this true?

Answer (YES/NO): NO